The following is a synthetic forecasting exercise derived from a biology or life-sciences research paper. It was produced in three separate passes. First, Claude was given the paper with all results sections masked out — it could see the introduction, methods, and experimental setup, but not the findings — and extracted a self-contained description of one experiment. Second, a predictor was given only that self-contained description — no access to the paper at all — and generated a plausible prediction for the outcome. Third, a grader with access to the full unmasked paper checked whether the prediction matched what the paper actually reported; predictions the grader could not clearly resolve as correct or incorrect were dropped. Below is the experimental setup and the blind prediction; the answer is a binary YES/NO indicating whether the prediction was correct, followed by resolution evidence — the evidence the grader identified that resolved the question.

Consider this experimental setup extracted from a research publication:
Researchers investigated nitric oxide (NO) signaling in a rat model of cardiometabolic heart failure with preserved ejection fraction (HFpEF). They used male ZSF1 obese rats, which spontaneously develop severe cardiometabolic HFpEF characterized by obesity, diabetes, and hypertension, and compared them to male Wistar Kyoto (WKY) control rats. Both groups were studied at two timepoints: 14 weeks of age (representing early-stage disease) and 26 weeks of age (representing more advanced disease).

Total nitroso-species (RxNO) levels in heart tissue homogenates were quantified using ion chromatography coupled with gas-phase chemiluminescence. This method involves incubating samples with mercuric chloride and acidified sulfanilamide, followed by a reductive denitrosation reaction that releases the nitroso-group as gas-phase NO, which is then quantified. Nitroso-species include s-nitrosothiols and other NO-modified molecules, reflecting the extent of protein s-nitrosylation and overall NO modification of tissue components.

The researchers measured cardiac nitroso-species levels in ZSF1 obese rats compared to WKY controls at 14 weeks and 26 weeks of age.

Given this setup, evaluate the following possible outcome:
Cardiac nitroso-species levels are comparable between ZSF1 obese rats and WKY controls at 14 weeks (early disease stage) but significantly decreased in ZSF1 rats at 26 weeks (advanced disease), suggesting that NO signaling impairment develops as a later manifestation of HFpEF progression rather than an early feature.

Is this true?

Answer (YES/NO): NO